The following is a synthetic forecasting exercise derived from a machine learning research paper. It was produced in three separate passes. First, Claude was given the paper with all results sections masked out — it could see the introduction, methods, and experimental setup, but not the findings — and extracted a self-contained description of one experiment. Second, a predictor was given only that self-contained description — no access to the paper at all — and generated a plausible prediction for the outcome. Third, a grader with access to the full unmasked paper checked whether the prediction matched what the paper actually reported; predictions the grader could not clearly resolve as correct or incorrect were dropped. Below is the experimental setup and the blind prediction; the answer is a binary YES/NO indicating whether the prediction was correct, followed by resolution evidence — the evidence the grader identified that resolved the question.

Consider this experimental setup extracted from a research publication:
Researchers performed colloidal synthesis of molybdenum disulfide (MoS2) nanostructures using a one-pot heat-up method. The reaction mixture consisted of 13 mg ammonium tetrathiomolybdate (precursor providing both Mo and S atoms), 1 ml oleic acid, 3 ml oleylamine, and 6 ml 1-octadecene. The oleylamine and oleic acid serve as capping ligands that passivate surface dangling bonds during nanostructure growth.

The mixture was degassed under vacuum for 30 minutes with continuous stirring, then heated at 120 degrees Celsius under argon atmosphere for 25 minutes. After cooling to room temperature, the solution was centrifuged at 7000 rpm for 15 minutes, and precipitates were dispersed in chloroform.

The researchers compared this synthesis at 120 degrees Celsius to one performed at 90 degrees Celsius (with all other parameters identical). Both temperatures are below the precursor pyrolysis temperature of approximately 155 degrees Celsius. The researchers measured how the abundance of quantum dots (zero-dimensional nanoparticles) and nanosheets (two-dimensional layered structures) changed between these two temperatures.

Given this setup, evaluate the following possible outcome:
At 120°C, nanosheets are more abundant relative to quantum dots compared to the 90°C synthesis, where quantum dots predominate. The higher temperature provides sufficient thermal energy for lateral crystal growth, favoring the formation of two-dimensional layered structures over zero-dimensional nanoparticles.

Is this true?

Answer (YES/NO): YES